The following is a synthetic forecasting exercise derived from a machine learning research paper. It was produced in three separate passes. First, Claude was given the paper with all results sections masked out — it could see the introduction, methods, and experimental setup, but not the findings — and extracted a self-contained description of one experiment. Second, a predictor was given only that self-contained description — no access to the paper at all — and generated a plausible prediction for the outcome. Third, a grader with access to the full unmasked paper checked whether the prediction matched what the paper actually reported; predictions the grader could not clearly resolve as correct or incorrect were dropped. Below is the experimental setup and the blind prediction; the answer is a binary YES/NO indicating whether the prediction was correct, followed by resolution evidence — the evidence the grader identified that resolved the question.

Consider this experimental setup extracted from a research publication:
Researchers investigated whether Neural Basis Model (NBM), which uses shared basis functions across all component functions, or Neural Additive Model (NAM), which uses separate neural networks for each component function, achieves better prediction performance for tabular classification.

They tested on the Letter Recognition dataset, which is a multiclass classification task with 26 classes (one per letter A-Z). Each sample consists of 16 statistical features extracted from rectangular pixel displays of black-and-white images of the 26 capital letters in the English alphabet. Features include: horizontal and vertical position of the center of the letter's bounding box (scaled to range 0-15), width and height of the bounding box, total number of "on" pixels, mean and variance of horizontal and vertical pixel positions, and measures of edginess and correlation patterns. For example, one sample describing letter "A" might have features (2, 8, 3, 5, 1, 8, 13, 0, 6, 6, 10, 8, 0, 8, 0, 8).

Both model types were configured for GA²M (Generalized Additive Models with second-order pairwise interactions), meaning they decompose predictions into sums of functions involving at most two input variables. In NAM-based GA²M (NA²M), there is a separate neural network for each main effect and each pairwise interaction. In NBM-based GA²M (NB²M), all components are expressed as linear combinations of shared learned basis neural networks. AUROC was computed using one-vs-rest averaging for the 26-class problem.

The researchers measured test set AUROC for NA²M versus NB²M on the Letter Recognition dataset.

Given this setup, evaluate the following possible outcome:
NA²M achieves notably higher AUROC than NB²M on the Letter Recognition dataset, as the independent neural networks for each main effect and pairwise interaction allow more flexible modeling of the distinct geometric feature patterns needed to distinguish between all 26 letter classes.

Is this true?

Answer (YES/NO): NO